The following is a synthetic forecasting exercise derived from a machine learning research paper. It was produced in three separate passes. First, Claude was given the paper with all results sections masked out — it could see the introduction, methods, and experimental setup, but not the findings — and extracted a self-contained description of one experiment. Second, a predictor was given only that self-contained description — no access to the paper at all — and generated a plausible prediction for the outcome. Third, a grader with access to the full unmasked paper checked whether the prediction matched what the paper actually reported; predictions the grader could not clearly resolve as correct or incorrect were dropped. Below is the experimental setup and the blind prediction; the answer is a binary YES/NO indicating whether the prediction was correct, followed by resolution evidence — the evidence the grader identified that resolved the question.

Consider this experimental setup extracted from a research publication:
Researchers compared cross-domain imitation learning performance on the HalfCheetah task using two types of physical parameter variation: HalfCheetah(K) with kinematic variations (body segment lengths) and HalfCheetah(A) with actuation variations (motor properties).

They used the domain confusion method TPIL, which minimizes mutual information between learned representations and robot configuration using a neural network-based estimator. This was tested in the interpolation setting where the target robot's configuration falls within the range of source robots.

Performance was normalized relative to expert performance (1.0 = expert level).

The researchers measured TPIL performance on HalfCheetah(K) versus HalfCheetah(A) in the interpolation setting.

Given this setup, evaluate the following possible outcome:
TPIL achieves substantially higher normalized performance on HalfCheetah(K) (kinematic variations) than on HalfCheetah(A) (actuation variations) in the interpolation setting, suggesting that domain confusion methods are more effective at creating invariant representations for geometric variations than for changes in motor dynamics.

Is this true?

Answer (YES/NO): NO